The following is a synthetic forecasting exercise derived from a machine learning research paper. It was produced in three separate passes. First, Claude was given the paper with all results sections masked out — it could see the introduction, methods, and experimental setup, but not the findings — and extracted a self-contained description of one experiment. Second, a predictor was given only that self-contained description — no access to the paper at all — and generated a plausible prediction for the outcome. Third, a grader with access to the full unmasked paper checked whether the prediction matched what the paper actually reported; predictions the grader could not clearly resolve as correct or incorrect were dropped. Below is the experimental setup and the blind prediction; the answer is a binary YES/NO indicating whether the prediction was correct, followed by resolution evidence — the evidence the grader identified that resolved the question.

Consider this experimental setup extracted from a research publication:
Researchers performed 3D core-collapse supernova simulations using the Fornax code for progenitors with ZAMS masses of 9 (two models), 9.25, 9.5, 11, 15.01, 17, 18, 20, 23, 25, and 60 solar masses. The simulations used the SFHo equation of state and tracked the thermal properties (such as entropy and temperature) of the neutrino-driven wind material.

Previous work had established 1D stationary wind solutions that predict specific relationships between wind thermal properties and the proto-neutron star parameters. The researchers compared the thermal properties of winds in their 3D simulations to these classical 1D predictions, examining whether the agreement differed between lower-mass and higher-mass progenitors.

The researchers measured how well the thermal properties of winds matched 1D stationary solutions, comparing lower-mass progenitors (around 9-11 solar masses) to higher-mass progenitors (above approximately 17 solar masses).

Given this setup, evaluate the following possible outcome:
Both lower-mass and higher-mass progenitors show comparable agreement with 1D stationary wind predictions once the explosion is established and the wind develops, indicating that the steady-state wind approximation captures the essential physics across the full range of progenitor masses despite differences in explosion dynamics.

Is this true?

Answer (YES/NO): NO